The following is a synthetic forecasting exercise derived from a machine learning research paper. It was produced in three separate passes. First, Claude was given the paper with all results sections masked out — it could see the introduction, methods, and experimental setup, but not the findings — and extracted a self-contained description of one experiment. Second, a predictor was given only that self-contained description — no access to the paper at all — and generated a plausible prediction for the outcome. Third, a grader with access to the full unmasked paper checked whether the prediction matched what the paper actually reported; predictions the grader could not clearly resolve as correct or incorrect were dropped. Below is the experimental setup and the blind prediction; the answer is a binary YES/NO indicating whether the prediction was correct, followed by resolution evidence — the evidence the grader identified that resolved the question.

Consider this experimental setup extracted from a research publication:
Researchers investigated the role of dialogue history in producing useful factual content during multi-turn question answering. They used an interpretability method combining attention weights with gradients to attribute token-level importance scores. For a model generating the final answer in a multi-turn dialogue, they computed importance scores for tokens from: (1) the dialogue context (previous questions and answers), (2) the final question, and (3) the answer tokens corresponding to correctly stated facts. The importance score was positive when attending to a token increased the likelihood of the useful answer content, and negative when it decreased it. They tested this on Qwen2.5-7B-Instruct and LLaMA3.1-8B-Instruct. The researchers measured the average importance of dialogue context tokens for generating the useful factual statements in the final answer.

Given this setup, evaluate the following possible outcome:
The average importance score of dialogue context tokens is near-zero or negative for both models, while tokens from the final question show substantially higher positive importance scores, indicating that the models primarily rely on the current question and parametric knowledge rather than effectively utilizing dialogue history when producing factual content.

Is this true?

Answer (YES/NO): NO